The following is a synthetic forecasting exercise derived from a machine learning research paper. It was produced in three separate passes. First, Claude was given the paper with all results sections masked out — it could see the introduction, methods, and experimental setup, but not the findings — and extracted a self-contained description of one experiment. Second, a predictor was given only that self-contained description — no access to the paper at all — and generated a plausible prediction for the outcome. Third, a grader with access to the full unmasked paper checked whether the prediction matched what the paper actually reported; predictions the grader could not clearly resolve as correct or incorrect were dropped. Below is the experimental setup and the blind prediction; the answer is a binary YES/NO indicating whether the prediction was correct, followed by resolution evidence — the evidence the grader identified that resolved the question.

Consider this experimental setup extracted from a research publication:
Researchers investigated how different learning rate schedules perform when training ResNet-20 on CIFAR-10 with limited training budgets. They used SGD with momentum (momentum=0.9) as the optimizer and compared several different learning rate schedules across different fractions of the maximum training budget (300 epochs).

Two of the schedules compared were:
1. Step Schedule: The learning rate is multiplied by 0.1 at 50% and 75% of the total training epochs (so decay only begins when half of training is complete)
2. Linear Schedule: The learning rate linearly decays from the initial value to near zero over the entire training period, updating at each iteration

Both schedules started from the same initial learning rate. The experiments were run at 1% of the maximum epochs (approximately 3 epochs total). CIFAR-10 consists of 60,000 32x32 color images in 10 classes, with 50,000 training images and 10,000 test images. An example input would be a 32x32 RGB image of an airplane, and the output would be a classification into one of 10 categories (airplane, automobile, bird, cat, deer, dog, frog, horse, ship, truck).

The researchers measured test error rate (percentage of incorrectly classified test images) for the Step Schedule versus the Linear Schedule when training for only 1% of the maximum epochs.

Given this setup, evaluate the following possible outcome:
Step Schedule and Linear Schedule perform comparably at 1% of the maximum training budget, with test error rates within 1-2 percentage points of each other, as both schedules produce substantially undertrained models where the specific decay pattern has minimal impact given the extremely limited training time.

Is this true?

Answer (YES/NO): NO